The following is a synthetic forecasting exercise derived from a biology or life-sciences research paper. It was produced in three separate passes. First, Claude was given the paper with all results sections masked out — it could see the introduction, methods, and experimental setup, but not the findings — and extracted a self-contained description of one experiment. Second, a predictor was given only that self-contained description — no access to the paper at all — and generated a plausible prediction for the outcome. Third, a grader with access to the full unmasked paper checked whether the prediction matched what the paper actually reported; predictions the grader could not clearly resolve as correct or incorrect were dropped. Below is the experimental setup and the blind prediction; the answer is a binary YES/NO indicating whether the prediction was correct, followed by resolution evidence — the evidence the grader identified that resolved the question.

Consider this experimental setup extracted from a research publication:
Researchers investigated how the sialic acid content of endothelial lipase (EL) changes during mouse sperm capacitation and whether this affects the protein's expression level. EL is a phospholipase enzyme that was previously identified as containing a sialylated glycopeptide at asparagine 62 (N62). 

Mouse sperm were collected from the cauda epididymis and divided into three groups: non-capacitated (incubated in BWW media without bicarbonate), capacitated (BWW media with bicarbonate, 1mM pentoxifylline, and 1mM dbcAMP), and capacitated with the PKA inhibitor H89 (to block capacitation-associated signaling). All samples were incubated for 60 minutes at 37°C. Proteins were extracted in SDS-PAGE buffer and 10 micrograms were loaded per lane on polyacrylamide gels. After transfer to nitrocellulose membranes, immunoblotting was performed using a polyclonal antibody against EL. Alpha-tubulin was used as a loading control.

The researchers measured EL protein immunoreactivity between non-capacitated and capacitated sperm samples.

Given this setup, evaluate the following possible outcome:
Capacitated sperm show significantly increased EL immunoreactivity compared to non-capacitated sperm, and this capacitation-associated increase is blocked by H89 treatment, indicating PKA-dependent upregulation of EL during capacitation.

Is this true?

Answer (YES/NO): NO